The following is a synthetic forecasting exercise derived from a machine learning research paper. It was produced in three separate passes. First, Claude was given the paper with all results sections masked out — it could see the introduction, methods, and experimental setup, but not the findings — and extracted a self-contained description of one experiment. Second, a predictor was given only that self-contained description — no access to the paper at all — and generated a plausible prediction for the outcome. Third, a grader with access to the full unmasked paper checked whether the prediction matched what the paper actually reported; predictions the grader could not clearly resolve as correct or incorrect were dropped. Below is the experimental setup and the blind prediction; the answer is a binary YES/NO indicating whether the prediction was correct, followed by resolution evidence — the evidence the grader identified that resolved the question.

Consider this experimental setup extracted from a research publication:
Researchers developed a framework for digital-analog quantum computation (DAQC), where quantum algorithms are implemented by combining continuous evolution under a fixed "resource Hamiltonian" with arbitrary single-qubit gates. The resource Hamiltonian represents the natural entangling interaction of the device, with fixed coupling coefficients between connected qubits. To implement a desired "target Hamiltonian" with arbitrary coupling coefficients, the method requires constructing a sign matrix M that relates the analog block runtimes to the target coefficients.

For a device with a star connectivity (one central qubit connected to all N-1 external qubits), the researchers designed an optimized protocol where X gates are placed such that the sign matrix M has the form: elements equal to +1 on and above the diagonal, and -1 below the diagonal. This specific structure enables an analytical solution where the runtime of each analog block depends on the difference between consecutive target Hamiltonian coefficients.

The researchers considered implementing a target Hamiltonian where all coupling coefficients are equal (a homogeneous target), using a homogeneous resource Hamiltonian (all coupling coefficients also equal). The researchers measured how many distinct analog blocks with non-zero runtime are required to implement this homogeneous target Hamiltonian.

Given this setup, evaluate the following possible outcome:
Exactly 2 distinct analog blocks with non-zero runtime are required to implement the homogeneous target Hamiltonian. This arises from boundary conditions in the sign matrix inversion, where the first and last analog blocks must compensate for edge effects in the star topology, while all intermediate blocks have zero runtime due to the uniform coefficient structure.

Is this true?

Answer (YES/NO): NO